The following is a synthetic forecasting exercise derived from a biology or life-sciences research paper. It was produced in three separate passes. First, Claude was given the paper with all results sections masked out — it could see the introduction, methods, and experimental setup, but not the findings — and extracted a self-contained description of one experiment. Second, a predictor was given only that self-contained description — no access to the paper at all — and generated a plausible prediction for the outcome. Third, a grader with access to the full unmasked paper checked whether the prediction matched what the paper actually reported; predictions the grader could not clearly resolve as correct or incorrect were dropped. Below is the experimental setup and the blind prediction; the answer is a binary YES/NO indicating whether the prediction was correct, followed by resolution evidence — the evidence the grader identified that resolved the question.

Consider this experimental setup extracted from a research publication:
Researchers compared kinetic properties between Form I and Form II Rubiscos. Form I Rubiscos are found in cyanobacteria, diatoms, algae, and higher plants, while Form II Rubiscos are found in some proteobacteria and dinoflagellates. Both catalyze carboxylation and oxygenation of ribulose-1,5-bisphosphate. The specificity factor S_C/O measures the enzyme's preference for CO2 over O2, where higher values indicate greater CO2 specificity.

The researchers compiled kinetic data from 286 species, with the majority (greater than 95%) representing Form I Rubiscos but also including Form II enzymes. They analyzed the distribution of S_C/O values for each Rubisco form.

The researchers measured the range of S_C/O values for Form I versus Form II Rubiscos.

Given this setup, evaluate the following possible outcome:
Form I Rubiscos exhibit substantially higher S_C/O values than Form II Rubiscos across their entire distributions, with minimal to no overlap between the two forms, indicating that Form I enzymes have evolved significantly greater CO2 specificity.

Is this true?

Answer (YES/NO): YES